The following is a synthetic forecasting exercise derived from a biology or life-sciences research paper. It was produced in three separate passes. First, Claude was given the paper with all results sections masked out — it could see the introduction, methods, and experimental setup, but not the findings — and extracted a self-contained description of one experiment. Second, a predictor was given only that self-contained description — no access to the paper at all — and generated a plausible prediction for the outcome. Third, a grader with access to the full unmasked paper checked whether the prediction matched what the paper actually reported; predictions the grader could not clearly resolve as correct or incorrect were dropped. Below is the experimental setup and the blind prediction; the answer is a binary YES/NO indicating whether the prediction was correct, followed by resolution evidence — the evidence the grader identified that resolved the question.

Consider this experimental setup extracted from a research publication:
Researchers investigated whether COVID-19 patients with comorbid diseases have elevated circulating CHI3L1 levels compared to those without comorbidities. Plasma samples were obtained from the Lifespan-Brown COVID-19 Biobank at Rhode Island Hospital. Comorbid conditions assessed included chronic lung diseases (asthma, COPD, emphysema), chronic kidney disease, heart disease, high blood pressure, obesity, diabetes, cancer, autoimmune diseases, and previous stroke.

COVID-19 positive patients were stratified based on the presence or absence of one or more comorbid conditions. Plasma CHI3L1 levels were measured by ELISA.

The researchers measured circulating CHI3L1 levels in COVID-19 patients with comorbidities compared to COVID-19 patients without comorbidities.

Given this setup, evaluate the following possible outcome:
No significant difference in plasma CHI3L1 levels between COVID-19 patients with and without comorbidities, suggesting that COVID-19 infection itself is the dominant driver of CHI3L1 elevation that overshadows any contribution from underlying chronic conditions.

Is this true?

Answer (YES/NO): NO